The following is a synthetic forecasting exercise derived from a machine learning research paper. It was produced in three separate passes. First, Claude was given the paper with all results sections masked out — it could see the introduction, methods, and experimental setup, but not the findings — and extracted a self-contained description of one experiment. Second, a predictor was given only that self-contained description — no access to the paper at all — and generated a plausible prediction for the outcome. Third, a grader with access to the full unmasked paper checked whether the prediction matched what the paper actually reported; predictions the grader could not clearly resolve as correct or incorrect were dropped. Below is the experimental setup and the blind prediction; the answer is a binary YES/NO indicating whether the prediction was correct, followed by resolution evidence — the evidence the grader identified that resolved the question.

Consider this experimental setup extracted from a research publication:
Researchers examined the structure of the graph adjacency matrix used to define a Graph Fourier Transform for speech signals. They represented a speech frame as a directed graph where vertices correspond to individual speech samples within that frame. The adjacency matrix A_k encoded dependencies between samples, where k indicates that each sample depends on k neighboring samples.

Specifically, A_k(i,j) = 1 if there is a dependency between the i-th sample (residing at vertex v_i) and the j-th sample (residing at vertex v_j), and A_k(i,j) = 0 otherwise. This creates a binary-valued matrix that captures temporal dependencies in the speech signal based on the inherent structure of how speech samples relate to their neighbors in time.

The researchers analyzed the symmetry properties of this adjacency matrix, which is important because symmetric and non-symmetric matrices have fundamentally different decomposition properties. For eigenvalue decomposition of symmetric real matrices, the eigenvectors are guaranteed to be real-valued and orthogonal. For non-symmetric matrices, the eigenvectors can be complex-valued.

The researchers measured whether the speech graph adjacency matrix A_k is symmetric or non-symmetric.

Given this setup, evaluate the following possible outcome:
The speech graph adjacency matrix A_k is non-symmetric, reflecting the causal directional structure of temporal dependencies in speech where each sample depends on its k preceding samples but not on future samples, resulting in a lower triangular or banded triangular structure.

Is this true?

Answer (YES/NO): NO